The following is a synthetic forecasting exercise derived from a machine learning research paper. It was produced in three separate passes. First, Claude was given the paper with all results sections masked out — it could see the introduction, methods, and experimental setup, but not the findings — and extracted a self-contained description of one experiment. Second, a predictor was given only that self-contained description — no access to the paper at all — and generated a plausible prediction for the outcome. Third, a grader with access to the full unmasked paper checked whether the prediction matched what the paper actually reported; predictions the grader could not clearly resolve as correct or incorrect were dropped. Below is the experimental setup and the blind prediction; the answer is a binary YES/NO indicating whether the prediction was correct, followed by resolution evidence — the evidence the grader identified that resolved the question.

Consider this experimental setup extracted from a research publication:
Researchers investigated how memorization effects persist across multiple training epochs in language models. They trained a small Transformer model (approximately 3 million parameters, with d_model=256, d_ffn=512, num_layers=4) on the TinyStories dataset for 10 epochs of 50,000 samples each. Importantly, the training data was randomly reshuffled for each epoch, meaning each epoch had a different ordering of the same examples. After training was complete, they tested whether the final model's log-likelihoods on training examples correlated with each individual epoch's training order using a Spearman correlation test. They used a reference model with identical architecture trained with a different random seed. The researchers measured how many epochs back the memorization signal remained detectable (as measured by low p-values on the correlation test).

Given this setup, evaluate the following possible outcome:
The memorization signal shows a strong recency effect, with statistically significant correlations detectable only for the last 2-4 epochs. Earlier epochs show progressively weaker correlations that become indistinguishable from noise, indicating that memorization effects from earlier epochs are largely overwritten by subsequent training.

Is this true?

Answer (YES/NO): NO